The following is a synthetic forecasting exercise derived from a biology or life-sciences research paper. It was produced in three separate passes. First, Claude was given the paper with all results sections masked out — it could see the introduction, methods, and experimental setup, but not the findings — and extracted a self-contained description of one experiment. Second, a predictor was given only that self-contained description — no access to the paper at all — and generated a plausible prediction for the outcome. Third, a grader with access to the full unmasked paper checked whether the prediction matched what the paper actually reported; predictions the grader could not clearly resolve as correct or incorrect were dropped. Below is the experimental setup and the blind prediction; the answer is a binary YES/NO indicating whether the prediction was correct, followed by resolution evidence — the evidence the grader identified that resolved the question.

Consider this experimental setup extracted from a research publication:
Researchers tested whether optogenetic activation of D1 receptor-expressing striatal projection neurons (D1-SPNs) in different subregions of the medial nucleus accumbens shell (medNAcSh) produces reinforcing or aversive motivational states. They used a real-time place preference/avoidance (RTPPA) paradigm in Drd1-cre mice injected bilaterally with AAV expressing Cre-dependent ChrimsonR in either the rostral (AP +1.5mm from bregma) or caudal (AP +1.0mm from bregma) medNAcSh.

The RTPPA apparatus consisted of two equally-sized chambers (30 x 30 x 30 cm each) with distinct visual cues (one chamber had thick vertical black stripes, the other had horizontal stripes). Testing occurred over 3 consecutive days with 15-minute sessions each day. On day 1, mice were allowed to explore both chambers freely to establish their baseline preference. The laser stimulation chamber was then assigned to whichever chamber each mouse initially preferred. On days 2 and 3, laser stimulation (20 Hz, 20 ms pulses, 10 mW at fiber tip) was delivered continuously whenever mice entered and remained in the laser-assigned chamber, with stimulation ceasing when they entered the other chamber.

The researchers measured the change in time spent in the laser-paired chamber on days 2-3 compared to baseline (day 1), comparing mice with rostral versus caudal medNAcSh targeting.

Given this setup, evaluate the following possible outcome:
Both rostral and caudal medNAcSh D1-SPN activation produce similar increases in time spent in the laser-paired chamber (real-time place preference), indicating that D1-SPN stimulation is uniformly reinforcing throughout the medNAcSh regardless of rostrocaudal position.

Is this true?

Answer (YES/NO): NO